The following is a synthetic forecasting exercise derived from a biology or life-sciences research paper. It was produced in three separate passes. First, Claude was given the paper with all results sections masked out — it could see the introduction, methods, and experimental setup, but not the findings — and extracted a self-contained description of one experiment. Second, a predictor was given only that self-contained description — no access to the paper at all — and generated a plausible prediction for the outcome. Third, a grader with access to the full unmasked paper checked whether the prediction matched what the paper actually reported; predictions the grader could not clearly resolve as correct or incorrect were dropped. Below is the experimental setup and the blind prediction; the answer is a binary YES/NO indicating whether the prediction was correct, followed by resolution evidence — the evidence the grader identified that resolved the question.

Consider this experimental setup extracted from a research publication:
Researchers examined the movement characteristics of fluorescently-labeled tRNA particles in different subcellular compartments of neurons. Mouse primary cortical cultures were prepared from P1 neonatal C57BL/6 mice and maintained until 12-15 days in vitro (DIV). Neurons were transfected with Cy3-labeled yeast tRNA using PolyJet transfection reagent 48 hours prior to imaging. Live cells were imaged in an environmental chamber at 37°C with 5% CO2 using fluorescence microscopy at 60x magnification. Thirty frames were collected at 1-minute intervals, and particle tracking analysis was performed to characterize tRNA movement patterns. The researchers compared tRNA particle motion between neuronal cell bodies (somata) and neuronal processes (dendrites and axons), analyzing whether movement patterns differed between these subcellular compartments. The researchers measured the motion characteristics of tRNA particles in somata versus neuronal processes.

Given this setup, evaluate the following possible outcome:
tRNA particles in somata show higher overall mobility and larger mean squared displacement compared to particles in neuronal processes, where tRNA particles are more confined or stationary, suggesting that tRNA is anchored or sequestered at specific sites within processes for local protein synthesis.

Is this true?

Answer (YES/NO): NO